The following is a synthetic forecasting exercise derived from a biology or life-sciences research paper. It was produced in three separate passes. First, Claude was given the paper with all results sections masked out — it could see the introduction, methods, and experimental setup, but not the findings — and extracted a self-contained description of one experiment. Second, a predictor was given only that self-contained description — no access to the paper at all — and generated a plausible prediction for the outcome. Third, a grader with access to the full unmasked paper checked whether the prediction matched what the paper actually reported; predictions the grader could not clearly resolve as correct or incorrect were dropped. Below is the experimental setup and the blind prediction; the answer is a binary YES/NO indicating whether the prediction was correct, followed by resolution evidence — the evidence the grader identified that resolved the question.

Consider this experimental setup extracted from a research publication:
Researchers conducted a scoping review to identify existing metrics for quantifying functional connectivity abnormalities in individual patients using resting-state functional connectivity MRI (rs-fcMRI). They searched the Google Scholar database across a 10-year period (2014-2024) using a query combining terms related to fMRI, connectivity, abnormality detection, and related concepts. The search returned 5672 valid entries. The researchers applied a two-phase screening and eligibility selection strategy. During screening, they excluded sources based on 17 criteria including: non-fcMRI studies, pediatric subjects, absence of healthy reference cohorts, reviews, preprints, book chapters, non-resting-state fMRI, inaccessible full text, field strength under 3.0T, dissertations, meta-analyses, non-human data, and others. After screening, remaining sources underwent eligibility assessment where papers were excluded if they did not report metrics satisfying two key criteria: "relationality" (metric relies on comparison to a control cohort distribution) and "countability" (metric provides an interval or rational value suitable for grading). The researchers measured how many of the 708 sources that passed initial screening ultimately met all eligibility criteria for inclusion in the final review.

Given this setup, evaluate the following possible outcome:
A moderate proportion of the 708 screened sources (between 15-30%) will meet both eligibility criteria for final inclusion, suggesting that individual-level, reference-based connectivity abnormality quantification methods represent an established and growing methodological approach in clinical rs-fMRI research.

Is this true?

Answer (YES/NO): NO